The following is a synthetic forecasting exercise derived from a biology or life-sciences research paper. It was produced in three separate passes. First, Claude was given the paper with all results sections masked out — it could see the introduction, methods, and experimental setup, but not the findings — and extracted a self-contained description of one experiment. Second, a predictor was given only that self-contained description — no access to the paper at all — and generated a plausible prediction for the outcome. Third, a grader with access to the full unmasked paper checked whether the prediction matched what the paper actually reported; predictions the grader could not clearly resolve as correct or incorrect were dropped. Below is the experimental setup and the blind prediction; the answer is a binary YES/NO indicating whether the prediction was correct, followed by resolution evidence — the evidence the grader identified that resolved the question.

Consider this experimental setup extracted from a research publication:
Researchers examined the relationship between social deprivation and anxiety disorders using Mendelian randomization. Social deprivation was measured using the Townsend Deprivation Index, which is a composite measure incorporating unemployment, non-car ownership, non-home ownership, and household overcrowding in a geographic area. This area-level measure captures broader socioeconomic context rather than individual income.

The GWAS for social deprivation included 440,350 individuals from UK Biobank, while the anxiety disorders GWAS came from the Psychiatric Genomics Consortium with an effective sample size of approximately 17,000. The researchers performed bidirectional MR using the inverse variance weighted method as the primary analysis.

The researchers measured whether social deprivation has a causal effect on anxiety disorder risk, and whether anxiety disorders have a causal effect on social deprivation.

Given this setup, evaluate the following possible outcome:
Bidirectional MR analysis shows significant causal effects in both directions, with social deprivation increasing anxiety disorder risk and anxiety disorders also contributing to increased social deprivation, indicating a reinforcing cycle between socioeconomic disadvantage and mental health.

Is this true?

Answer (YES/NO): NO